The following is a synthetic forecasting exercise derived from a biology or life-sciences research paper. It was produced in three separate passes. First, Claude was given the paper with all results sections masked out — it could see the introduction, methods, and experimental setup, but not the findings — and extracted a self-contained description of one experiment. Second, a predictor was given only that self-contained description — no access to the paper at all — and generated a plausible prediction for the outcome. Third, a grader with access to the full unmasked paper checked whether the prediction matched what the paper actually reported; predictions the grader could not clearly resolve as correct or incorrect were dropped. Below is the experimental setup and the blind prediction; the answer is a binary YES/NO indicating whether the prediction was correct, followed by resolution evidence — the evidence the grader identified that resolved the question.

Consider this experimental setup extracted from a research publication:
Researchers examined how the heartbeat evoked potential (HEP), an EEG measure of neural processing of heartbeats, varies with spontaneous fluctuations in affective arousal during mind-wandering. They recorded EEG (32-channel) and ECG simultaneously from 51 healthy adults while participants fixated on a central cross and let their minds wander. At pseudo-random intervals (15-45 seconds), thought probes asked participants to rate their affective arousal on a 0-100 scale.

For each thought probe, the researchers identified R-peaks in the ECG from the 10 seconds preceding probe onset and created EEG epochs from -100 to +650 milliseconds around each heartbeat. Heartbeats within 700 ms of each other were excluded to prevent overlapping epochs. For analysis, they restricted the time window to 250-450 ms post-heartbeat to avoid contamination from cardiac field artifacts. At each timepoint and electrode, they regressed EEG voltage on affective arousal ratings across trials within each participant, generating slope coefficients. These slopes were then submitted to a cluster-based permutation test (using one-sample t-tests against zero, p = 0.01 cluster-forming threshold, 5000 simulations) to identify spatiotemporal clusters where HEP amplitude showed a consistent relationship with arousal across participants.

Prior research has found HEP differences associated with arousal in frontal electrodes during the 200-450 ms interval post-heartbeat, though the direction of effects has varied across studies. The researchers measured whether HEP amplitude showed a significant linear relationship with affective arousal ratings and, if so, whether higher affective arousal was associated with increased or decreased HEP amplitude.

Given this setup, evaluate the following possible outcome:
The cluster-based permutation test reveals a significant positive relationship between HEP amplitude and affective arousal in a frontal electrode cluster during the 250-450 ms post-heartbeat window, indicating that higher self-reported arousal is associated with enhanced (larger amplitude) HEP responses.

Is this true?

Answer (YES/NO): NO